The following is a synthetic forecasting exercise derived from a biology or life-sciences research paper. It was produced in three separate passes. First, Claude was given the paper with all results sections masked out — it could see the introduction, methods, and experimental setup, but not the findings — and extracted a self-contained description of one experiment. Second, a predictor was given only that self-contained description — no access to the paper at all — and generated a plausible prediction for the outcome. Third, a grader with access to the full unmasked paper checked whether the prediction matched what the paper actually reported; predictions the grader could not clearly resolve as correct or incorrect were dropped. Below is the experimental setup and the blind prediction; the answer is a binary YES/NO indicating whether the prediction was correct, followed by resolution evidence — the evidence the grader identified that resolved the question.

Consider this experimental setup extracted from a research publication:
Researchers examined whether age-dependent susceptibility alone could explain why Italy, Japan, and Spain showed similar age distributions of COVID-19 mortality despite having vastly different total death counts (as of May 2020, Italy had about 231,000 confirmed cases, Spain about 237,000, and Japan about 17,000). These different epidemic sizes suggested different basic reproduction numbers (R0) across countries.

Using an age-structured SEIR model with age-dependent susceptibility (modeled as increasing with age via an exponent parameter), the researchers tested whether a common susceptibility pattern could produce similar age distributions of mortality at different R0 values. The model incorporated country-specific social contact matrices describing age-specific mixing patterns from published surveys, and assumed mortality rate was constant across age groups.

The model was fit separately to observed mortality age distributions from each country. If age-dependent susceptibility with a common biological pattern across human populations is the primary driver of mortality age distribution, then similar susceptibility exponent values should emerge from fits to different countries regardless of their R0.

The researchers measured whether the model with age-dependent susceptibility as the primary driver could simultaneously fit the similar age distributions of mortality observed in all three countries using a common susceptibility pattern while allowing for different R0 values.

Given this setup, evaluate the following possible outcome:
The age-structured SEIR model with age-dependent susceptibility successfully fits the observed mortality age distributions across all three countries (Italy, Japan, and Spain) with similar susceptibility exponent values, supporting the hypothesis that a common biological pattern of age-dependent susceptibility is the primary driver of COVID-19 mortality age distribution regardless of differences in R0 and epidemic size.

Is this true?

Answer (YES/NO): NO